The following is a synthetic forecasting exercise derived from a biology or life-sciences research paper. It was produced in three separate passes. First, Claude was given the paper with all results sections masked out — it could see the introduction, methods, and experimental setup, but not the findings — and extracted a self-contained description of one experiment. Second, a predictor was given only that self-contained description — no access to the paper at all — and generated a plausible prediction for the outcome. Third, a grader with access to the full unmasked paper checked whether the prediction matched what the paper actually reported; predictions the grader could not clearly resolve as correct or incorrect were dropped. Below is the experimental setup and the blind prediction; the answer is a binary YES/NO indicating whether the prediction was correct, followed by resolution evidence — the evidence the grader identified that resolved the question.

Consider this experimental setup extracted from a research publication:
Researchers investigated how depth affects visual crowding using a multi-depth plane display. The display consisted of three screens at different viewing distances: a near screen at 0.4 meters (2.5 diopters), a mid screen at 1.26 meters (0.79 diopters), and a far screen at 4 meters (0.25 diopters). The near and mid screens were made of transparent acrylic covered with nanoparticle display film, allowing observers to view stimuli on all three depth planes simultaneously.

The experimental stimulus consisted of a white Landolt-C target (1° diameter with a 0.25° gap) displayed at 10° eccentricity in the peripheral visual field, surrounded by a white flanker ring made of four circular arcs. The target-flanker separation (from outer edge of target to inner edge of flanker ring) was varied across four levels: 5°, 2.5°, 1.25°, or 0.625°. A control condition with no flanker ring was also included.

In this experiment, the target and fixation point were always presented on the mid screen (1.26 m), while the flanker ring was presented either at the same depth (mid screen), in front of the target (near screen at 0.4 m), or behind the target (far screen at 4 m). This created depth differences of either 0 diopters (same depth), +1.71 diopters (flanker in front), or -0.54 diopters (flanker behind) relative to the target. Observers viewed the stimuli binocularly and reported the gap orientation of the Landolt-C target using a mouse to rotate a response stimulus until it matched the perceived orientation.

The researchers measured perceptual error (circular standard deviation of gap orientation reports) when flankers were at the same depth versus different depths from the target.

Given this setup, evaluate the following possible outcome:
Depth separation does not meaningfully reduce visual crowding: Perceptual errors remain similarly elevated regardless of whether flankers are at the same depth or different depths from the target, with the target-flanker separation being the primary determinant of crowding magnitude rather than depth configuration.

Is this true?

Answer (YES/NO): NO